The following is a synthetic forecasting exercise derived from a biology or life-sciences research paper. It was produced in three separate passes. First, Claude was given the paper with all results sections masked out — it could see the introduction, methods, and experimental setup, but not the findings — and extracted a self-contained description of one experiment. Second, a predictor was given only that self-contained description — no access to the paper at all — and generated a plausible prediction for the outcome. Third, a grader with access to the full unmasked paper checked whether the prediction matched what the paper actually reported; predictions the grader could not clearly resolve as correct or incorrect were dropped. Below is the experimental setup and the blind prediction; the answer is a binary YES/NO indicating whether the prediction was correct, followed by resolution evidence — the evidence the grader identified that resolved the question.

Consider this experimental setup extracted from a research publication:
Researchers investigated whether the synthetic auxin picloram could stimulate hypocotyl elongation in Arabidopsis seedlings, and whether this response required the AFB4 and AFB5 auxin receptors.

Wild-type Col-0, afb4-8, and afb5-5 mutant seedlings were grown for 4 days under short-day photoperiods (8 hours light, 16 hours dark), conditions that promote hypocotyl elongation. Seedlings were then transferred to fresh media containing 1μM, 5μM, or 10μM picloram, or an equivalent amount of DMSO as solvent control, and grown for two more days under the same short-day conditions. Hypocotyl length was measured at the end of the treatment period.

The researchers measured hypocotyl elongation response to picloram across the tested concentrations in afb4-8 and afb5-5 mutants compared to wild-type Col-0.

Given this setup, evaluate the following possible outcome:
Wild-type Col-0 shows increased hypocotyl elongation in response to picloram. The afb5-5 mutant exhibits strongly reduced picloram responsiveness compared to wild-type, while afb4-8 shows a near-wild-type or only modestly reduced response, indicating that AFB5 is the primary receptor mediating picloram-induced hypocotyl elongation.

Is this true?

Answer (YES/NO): YES